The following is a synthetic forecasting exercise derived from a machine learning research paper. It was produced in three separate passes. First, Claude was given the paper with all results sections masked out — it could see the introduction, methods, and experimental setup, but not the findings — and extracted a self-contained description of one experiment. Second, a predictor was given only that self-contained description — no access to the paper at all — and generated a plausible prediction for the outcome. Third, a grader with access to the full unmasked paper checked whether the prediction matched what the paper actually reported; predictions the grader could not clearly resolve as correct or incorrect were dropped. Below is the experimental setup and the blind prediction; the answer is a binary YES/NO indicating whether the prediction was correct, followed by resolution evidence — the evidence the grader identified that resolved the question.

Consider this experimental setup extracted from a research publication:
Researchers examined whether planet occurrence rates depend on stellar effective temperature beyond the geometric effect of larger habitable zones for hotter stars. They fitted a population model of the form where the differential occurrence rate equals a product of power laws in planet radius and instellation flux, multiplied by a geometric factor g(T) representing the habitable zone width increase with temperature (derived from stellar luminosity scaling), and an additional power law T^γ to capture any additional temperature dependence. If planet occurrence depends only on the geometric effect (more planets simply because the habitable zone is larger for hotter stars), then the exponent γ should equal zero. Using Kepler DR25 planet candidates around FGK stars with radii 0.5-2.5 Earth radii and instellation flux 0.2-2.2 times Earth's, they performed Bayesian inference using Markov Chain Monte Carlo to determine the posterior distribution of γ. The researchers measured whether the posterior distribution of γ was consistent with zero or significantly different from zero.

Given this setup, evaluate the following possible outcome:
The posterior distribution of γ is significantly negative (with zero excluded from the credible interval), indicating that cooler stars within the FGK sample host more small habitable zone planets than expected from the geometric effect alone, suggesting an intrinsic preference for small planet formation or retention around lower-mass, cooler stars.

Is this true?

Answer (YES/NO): NO